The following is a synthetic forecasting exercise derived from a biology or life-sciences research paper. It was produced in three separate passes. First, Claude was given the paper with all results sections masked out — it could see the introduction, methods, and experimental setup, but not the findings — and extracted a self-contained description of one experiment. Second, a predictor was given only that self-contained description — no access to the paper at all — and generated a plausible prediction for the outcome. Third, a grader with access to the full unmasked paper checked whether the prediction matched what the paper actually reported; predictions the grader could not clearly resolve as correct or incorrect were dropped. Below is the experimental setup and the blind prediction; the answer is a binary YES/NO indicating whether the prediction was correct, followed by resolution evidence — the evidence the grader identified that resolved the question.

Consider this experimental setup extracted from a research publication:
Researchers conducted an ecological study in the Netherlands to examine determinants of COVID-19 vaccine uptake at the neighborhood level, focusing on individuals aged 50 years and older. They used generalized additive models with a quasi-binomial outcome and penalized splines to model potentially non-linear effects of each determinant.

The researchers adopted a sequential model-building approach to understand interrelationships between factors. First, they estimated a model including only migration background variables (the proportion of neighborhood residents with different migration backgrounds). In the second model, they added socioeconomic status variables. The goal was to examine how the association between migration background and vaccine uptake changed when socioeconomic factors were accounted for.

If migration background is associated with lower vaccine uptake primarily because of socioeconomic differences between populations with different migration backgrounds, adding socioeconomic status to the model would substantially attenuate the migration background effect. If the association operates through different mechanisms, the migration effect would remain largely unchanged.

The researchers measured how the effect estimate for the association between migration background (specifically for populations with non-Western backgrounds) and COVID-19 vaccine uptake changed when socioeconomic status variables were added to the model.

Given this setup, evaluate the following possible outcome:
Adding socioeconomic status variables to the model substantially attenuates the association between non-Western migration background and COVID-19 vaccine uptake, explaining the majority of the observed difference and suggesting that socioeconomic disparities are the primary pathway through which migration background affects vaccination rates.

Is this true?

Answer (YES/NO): NO